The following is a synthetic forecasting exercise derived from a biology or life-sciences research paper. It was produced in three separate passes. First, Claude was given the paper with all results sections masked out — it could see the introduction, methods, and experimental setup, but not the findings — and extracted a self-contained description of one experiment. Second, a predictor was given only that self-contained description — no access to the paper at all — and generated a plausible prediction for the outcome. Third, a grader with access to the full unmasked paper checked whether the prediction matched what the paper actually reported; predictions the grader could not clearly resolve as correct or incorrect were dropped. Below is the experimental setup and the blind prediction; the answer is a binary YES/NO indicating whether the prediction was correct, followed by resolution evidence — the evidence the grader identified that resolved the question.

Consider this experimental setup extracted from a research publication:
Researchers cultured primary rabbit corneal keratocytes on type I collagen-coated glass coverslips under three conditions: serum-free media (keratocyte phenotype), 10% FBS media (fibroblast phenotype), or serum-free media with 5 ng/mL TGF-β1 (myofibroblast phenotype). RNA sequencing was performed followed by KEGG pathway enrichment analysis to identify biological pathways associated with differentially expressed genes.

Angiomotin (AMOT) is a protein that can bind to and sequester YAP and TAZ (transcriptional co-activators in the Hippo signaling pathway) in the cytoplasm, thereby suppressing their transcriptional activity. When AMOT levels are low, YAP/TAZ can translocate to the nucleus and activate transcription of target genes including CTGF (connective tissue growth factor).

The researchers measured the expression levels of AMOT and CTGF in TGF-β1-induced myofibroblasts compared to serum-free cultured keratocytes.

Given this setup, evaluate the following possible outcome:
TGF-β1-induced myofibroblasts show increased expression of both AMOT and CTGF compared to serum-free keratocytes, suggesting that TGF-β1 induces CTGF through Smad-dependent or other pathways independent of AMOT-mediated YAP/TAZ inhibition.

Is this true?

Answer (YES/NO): NO